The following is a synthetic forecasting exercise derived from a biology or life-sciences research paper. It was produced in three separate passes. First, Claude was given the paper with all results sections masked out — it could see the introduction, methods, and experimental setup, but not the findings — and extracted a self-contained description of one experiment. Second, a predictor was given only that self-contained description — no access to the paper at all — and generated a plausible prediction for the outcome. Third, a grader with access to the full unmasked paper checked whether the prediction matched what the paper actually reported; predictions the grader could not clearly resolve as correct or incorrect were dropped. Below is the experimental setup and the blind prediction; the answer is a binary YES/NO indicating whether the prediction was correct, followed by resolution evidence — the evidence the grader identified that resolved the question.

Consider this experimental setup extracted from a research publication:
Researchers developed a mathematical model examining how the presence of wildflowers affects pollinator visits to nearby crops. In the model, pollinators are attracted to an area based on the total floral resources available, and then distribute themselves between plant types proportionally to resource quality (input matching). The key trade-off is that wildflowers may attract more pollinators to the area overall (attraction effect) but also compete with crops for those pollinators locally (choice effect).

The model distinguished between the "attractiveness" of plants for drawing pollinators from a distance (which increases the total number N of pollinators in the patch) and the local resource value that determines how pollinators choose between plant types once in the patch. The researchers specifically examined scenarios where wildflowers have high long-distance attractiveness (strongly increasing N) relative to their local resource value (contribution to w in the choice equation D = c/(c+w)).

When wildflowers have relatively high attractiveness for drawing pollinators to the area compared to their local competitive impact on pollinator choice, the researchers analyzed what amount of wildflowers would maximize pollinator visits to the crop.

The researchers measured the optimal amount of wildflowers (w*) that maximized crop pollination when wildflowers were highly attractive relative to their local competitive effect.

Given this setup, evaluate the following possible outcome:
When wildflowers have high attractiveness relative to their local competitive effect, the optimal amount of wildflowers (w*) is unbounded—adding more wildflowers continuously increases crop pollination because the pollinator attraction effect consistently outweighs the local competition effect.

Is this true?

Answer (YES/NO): NO